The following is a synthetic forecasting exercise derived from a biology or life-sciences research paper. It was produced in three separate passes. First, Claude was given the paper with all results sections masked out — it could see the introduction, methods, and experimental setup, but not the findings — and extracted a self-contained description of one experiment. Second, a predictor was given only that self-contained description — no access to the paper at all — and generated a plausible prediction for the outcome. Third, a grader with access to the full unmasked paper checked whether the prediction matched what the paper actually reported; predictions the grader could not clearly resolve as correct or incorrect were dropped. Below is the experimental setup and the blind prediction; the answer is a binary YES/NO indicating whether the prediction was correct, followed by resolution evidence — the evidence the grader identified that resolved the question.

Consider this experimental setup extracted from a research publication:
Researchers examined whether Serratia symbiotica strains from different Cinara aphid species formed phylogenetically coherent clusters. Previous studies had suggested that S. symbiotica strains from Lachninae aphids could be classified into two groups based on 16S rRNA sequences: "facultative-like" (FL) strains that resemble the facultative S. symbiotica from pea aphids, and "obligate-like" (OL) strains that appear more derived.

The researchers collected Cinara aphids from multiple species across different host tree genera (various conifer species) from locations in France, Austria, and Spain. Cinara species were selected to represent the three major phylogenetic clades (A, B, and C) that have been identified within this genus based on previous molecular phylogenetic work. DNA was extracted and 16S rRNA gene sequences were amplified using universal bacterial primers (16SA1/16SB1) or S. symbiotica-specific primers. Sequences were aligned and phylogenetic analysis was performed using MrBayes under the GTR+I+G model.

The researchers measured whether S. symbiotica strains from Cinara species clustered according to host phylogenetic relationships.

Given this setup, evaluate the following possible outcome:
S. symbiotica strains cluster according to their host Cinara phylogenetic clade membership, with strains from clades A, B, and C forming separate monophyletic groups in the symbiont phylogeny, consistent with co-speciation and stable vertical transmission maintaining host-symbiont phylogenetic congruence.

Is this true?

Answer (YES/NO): NO